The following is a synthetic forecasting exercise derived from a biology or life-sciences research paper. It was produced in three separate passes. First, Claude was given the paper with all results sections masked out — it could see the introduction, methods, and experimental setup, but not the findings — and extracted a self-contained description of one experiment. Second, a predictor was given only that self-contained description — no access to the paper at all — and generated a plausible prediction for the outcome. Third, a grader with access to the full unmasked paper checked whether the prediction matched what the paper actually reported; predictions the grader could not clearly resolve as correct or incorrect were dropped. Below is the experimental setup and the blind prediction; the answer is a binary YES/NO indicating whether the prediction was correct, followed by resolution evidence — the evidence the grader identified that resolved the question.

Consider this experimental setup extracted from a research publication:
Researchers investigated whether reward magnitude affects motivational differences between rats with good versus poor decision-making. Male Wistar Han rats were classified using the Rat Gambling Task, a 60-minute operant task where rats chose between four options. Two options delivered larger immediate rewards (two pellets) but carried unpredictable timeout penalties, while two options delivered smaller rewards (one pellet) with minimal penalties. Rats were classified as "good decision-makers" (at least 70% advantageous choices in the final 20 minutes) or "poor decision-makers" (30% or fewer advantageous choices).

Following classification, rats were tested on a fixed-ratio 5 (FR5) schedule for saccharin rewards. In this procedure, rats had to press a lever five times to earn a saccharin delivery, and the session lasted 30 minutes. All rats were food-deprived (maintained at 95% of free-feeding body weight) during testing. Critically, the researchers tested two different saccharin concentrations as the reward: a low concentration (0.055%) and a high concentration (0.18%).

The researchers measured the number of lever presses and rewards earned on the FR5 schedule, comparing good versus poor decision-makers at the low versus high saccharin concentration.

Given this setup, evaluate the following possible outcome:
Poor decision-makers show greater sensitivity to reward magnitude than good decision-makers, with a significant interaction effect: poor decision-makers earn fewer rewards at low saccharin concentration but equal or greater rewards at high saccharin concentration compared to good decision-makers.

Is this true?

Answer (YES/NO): NO